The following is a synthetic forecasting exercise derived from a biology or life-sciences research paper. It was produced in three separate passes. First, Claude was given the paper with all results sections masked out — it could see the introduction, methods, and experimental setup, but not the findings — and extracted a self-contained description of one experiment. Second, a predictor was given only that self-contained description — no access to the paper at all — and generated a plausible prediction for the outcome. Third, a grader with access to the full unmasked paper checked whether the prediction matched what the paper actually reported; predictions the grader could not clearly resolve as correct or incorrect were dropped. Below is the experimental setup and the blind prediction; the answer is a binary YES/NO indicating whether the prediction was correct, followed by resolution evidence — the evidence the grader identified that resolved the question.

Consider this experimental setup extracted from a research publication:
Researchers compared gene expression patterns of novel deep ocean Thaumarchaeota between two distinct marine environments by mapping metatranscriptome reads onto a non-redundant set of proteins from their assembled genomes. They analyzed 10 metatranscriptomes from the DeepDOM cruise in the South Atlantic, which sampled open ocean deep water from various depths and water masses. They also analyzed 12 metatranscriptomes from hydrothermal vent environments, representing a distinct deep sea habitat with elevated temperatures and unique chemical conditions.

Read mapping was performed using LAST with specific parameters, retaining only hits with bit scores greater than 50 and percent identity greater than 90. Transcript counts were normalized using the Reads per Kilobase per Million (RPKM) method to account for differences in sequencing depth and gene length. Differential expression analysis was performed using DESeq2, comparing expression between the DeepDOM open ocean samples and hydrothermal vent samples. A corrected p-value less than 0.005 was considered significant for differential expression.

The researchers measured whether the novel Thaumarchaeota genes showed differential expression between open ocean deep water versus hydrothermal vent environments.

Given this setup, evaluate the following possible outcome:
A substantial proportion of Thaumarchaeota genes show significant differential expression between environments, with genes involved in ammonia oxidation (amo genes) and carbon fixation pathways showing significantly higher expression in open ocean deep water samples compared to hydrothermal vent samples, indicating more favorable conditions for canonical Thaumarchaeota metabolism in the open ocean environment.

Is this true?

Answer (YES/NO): NO